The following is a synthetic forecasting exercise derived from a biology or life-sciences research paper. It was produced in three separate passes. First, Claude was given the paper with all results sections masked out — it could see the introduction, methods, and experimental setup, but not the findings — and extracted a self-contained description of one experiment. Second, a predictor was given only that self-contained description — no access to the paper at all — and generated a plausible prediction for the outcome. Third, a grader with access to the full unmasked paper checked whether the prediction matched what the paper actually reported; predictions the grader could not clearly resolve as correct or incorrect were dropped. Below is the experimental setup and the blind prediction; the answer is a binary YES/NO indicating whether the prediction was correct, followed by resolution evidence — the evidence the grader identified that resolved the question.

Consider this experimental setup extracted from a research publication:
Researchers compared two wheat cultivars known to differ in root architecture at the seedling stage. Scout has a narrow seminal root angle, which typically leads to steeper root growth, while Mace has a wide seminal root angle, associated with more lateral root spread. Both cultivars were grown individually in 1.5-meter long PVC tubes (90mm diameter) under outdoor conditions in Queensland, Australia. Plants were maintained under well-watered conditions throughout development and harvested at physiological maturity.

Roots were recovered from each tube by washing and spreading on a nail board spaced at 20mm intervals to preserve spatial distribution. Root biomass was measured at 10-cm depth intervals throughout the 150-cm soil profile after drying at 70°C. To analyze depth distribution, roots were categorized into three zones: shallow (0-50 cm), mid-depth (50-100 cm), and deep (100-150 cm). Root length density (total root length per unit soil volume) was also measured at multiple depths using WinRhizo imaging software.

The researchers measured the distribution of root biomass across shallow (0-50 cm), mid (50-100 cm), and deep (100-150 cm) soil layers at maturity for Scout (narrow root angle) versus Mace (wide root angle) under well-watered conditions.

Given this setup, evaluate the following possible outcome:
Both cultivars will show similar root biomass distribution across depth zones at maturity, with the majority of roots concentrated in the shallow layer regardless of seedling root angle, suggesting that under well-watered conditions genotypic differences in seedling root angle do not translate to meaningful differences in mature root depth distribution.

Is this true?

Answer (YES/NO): NO